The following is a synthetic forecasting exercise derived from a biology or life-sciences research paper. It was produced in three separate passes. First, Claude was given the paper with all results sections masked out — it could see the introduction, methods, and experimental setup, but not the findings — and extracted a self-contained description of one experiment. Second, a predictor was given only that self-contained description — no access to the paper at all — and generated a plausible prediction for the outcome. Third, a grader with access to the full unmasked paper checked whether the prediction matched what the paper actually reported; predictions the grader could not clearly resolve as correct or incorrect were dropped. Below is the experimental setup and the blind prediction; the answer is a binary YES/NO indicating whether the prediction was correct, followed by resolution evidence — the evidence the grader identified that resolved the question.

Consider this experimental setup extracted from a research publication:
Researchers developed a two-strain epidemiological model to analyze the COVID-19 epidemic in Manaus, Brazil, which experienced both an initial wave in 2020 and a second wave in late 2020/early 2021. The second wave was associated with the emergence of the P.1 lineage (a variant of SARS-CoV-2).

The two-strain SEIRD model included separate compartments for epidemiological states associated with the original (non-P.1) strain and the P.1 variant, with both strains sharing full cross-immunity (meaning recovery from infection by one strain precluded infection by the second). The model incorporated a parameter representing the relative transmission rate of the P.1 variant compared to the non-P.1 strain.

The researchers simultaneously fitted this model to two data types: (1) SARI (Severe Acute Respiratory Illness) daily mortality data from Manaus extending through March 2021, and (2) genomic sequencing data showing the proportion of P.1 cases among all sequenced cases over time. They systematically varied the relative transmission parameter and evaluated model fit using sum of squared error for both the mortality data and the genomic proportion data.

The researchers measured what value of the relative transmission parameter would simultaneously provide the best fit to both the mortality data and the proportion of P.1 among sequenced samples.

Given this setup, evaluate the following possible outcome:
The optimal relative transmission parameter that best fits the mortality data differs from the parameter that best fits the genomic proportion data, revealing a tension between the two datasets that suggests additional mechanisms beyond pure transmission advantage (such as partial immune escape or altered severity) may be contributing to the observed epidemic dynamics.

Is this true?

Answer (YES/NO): NO